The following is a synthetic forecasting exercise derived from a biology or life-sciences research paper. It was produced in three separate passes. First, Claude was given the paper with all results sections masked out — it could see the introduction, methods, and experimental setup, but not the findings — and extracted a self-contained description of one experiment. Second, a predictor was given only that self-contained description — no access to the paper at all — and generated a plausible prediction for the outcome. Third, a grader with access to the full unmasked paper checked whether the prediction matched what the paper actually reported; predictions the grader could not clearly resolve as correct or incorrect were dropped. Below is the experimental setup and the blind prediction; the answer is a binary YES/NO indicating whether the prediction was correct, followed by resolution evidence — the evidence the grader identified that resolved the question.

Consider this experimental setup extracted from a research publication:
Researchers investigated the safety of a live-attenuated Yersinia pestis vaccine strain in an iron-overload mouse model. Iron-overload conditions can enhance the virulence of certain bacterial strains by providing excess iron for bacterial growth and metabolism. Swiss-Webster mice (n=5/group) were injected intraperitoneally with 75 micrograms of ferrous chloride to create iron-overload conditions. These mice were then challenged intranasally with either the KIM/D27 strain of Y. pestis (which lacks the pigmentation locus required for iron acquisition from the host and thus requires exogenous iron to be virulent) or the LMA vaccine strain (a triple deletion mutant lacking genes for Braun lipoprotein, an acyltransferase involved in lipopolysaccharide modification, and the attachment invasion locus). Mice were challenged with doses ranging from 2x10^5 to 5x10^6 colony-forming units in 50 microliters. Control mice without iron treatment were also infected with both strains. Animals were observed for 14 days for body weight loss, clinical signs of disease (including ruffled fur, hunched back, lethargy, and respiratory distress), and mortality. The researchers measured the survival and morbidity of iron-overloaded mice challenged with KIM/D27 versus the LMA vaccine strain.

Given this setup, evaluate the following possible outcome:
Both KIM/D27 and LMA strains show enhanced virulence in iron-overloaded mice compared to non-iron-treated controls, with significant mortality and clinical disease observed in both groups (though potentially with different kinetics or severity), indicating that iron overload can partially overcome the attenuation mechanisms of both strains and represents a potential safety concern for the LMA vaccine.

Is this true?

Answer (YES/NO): NO